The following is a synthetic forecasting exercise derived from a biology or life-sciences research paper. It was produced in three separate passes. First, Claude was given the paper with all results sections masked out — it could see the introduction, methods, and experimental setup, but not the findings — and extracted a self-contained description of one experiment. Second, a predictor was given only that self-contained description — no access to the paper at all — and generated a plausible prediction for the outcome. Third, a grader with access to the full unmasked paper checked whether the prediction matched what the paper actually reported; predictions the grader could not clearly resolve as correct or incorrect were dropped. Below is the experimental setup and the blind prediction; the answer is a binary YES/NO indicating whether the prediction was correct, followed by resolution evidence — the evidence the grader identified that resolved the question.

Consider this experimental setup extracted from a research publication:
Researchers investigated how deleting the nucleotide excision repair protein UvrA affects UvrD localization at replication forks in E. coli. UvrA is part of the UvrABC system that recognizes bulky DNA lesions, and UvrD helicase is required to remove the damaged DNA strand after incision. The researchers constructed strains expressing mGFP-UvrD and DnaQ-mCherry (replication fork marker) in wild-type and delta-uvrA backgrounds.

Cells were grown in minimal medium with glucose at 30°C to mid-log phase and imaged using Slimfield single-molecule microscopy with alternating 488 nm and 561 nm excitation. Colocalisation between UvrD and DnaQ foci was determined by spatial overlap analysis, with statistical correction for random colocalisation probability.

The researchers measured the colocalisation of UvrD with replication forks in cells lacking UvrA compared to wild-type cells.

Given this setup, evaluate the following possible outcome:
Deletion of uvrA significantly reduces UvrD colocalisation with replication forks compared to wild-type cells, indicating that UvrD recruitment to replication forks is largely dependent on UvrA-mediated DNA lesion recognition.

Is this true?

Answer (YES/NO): NO